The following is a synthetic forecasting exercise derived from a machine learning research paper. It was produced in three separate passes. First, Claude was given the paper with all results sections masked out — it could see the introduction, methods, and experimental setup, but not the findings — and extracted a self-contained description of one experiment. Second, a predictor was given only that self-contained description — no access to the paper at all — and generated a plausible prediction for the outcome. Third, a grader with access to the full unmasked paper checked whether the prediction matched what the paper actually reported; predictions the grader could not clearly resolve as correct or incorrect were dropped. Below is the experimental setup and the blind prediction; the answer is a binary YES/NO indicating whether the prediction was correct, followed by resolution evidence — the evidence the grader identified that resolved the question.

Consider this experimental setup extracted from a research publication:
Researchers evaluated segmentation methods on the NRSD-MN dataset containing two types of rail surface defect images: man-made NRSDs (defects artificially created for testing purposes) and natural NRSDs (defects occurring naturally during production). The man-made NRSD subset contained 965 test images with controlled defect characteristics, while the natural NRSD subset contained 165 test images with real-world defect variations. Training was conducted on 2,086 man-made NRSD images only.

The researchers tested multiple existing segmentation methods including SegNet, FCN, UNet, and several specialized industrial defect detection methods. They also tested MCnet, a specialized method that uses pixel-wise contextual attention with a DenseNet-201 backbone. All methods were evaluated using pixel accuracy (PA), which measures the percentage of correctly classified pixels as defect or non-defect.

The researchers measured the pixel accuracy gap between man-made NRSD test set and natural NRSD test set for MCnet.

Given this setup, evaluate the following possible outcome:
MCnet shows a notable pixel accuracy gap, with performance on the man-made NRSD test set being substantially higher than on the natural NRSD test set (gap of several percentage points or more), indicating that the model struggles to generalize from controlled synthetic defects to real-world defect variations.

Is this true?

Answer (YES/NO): YES